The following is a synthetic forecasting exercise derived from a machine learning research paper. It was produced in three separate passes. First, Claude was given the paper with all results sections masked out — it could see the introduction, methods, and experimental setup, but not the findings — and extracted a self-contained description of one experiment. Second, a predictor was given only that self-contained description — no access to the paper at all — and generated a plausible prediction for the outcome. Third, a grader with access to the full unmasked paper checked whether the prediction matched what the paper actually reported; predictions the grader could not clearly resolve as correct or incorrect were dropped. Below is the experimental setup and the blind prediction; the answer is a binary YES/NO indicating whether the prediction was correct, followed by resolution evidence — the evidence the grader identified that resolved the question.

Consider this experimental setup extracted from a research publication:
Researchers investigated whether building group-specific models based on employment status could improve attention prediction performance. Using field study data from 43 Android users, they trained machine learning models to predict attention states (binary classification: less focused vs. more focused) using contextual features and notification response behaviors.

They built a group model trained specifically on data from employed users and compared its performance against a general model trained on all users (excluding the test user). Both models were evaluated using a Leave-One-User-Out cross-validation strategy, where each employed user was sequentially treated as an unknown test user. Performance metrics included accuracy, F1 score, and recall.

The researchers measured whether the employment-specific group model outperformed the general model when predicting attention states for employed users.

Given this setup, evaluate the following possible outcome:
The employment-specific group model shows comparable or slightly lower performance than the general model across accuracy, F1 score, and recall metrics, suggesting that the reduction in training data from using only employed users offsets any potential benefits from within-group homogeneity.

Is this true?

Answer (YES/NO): NO